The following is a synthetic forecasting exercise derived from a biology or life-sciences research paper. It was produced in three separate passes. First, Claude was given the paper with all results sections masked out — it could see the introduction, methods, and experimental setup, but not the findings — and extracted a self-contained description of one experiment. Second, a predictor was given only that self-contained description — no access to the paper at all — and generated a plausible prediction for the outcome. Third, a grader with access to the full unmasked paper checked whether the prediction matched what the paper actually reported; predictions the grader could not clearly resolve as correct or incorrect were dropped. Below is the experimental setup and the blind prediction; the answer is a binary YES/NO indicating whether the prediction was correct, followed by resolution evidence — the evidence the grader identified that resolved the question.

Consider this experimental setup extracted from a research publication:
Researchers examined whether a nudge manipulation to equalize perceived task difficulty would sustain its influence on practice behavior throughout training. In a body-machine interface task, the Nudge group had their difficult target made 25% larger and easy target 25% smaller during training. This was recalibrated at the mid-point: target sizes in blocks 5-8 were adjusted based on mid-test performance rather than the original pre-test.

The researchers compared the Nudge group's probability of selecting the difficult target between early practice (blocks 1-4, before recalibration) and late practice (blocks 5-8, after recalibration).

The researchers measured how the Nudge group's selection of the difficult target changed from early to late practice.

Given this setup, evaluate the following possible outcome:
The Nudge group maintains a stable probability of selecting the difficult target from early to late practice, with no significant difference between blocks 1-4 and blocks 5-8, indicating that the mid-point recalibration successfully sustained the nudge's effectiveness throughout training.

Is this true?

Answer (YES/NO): NO